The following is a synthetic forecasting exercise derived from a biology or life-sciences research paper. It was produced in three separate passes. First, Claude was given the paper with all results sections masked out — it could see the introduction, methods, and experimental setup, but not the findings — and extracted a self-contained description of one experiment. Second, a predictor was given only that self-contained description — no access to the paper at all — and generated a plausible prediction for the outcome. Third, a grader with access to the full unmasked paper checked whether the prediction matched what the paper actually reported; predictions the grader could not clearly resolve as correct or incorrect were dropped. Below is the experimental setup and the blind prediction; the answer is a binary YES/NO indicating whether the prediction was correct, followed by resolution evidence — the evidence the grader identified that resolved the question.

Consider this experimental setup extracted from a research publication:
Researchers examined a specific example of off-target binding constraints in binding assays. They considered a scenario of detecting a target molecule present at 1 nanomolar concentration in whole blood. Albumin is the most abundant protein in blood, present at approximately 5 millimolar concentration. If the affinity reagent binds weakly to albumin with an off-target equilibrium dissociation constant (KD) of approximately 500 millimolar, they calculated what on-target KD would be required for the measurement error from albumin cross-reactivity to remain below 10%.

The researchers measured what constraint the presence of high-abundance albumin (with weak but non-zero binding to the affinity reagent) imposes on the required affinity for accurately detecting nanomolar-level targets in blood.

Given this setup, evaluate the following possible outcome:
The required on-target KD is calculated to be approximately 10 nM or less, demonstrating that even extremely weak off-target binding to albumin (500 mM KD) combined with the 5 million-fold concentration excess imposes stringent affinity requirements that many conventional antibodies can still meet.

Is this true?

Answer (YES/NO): YES